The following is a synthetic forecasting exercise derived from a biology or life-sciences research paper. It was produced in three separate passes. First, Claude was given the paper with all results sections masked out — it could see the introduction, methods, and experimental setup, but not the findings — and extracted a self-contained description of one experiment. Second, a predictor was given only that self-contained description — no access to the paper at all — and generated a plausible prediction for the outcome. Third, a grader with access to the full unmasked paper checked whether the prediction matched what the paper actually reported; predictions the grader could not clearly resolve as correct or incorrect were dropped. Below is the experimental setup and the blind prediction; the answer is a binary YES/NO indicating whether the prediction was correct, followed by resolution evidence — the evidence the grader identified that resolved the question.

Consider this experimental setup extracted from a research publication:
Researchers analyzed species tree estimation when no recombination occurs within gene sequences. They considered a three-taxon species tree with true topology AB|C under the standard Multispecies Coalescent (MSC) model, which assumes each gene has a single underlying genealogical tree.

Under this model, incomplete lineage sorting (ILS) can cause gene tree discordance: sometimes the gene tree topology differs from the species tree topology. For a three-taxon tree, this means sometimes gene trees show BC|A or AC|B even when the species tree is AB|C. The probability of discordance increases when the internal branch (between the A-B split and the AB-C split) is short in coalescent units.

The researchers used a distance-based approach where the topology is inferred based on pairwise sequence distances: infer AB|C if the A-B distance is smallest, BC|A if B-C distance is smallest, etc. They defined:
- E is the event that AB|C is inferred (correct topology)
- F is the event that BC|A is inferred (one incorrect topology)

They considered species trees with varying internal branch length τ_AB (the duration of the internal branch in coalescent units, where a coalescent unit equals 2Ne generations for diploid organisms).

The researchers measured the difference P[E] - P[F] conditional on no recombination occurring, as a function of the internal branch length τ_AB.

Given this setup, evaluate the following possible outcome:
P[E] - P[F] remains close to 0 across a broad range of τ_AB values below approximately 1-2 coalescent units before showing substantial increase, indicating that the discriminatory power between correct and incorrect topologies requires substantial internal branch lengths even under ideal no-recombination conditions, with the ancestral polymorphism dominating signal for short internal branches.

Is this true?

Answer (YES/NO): NO